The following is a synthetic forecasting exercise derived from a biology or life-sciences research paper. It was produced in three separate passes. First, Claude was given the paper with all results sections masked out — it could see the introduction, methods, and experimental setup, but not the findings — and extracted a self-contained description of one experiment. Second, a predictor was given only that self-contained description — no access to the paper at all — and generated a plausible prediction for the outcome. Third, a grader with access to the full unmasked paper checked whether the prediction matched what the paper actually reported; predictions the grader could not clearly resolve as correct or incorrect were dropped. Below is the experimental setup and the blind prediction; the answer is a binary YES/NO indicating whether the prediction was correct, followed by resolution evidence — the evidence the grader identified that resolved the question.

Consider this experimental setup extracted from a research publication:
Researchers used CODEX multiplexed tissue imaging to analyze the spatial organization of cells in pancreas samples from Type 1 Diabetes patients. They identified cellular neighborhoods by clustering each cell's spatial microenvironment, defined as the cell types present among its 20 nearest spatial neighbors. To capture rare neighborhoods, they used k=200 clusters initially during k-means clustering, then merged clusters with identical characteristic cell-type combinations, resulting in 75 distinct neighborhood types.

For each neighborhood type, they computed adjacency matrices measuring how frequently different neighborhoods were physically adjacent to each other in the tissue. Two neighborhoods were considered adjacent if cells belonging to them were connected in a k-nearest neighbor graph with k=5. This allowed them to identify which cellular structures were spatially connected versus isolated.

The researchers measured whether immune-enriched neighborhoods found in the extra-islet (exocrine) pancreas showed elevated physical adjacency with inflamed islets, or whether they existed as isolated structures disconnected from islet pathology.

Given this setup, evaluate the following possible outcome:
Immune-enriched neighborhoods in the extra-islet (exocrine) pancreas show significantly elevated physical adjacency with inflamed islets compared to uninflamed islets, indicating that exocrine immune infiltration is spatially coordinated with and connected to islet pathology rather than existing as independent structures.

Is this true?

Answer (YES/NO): NO